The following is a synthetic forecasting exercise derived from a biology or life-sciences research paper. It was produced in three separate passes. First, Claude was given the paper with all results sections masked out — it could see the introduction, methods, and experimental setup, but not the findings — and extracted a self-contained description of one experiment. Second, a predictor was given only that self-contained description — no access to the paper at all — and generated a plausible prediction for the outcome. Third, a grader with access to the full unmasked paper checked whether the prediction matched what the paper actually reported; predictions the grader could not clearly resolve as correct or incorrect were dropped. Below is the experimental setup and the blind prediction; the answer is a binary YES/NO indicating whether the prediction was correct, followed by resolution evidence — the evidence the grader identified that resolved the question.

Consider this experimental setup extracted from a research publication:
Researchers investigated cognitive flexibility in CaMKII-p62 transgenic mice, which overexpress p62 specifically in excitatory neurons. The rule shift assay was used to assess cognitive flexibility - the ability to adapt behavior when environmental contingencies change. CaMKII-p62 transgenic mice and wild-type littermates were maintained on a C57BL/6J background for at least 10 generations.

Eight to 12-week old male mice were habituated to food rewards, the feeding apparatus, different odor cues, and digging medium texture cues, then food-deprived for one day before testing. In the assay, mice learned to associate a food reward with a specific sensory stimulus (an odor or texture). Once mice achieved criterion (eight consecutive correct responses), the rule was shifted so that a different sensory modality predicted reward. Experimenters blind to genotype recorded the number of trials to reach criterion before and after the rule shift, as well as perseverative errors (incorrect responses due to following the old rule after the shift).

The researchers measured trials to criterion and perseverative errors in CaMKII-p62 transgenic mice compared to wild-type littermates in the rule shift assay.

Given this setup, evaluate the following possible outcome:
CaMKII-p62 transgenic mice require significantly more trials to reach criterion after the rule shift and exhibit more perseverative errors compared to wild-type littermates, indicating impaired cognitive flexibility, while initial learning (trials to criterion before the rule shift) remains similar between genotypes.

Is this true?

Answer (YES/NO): YES